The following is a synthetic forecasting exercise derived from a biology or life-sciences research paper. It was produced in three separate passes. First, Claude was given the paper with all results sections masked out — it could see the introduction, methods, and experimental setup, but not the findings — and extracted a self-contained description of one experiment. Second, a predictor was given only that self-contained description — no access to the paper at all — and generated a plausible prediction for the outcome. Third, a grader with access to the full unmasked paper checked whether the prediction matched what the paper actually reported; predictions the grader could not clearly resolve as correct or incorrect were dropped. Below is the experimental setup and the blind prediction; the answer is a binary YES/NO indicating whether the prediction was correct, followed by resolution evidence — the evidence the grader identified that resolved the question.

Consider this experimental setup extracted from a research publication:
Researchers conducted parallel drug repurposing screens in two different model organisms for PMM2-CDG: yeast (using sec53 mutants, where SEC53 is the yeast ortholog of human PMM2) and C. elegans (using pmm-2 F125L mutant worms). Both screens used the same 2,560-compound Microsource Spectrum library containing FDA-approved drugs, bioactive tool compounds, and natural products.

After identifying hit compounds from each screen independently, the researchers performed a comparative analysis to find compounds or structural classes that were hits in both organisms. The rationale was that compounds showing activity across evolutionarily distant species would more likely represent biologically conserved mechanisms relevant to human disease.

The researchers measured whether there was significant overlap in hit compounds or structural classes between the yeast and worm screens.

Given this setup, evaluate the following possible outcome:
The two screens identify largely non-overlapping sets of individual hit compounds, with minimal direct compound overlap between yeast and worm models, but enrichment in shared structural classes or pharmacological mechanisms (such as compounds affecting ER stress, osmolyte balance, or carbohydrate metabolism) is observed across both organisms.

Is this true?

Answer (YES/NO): NO